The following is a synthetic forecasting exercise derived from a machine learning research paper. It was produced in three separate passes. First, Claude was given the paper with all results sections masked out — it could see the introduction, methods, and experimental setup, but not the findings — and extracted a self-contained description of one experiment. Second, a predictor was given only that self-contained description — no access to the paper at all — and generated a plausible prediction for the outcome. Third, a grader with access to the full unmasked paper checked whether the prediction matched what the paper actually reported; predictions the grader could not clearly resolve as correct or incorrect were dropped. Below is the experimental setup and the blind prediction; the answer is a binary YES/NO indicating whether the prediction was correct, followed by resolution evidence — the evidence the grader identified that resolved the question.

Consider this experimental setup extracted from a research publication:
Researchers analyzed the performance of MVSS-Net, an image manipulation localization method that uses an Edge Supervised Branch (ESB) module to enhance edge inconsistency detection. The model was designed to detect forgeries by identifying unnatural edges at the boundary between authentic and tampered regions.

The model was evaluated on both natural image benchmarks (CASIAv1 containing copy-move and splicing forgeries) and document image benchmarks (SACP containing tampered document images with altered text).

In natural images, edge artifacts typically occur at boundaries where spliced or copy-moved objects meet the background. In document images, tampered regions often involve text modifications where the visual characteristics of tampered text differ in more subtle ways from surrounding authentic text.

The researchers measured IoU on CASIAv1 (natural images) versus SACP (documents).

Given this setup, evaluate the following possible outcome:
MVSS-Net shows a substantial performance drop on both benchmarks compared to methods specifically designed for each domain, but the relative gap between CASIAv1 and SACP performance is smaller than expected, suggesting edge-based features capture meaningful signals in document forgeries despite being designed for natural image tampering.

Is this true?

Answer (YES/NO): YES